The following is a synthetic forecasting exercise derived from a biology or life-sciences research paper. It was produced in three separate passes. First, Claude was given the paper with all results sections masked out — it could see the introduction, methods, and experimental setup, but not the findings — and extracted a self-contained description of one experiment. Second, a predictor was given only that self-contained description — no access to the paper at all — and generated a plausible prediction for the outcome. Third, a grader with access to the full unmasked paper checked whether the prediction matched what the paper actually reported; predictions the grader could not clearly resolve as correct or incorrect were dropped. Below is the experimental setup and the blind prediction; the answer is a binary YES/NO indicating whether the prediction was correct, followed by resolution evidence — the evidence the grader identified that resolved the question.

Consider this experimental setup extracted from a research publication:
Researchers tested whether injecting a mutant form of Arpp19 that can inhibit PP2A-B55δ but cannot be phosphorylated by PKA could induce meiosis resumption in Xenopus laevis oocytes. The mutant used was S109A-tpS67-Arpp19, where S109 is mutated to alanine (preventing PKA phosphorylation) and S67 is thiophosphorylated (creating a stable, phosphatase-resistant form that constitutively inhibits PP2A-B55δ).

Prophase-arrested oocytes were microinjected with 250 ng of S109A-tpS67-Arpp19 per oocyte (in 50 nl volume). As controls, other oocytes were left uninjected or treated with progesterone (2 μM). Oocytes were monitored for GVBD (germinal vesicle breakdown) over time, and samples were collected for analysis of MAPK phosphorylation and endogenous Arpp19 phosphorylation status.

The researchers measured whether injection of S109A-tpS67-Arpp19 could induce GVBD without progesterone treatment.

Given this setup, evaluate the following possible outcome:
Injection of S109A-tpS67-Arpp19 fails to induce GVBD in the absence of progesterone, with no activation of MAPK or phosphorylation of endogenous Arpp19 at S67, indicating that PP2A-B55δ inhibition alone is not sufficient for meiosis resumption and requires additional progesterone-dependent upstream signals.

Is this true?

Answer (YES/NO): NO